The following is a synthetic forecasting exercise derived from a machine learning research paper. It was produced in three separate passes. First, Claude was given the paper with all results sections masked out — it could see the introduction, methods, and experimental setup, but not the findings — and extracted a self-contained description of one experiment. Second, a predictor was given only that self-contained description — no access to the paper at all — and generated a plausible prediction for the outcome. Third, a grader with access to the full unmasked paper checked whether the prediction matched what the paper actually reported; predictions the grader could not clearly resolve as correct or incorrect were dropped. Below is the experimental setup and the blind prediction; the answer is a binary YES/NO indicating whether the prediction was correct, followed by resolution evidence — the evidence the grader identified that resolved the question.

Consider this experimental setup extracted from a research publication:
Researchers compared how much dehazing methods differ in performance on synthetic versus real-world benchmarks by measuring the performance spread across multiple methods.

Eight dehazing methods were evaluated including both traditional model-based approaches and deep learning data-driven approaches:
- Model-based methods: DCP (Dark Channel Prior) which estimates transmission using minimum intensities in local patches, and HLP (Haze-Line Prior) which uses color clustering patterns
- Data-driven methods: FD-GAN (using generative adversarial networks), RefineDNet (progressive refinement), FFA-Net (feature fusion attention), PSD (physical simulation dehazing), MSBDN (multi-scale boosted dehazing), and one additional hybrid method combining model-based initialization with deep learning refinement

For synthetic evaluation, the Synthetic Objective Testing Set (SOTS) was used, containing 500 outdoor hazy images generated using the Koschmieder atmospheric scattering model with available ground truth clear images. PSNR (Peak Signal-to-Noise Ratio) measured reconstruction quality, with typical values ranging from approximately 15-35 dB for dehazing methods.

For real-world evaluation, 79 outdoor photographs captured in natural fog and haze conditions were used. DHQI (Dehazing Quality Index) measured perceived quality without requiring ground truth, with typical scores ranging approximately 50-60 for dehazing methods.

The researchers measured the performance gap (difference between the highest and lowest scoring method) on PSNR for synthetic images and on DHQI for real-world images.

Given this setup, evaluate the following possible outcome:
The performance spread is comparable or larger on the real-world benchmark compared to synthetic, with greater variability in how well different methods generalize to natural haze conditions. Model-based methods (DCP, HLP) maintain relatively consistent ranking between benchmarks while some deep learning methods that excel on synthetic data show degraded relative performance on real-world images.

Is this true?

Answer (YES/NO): NO